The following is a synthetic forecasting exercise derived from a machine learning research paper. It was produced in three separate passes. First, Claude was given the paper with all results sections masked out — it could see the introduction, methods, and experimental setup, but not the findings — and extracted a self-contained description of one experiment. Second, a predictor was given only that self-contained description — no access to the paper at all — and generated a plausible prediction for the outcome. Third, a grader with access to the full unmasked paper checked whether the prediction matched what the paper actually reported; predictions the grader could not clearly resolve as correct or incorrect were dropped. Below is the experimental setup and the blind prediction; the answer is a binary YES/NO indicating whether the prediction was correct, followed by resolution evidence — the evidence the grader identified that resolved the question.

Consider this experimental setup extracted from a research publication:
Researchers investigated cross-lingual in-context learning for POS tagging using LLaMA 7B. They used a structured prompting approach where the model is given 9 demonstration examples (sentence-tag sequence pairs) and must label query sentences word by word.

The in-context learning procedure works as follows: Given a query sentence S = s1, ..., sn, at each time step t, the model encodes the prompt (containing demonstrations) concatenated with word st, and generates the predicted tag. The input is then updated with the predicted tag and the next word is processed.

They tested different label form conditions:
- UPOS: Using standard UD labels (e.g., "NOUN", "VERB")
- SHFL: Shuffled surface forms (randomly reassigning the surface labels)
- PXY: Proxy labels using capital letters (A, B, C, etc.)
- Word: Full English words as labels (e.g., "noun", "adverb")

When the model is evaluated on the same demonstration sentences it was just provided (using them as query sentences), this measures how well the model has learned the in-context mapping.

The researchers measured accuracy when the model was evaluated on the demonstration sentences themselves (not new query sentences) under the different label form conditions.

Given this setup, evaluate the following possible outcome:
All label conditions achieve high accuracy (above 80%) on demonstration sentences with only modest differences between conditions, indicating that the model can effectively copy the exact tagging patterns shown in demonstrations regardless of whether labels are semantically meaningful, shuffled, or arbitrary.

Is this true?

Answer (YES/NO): YES